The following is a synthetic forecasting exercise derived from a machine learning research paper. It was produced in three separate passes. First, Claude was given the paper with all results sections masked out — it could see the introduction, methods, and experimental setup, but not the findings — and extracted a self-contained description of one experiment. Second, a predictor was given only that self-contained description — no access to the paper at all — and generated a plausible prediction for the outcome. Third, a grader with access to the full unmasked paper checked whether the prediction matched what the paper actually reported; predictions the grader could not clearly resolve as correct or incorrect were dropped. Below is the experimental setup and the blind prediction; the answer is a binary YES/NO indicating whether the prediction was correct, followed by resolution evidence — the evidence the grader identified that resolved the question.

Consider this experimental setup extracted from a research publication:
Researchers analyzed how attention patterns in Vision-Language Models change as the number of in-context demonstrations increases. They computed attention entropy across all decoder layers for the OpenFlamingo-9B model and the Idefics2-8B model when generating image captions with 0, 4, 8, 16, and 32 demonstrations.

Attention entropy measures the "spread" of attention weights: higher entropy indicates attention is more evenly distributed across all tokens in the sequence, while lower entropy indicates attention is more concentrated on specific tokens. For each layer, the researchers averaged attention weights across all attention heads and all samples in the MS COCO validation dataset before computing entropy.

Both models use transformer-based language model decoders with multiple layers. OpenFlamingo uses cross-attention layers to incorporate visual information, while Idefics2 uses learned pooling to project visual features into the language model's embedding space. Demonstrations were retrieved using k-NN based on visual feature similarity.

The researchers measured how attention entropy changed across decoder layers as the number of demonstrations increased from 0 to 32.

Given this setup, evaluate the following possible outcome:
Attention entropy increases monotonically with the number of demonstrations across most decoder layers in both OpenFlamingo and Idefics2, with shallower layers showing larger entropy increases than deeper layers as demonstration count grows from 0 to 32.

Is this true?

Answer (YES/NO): NO